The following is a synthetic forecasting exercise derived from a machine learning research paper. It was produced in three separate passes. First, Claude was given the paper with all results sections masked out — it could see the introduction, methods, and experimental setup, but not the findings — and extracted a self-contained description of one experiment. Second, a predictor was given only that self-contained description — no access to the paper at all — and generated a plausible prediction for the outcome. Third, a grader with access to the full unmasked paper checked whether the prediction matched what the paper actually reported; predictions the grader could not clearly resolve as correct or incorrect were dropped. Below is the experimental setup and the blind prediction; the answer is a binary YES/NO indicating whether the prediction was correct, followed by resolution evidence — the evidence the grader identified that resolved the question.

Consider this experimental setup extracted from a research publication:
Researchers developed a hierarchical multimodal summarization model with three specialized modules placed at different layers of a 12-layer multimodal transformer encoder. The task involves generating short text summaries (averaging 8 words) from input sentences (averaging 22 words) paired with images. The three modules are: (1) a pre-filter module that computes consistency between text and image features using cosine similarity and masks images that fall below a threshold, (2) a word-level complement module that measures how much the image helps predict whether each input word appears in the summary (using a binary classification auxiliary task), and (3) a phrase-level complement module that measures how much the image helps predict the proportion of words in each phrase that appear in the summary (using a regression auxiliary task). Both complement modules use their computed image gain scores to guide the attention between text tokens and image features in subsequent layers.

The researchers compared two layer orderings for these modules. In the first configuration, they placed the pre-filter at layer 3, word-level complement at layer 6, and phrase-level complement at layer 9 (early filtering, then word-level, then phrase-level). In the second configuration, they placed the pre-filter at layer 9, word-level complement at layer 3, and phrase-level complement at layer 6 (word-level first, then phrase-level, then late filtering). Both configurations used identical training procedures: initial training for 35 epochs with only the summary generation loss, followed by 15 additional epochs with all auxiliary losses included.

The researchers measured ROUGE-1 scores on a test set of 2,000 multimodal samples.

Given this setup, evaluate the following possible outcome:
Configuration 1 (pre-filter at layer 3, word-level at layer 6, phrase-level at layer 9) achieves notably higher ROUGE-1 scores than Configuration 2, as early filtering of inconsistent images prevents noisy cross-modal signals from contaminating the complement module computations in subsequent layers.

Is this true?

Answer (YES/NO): NO